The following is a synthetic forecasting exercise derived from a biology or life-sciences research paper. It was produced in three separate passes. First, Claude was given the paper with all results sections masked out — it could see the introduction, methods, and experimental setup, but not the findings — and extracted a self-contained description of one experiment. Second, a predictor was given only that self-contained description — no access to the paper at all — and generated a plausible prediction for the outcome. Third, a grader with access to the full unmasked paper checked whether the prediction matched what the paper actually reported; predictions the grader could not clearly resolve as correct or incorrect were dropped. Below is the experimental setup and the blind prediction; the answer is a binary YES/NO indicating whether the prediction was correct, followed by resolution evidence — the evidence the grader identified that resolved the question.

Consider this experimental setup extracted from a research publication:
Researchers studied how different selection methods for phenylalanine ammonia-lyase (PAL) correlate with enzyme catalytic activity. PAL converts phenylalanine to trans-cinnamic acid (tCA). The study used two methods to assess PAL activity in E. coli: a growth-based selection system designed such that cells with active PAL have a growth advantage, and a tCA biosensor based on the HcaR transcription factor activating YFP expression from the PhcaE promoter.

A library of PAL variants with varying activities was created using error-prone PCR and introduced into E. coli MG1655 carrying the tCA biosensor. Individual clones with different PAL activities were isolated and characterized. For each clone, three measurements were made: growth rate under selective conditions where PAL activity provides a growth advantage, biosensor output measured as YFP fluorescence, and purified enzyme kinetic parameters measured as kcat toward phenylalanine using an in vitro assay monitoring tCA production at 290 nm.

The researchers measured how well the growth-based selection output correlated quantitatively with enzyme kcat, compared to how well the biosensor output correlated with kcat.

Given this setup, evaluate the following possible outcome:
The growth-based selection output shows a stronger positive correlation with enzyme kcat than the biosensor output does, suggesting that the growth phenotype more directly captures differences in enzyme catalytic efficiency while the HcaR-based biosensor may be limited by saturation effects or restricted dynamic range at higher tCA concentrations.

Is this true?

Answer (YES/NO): NO